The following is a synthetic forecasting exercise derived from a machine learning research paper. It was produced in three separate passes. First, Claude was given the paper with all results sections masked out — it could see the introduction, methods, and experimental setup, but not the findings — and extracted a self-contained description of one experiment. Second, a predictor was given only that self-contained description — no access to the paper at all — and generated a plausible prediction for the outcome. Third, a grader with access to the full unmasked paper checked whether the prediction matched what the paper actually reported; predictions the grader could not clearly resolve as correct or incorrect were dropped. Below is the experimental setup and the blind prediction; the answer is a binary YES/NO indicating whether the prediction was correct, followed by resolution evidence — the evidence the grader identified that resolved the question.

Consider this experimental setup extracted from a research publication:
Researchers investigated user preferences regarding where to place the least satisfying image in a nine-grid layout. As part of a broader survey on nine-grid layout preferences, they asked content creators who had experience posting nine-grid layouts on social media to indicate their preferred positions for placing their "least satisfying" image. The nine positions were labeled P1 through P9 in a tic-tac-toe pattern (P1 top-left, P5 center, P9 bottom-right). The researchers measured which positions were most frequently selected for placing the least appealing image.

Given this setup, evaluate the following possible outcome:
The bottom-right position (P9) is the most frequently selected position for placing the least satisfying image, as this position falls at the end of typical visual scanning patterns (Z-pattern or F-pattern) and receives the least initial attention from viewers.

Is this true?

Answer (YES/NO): YES